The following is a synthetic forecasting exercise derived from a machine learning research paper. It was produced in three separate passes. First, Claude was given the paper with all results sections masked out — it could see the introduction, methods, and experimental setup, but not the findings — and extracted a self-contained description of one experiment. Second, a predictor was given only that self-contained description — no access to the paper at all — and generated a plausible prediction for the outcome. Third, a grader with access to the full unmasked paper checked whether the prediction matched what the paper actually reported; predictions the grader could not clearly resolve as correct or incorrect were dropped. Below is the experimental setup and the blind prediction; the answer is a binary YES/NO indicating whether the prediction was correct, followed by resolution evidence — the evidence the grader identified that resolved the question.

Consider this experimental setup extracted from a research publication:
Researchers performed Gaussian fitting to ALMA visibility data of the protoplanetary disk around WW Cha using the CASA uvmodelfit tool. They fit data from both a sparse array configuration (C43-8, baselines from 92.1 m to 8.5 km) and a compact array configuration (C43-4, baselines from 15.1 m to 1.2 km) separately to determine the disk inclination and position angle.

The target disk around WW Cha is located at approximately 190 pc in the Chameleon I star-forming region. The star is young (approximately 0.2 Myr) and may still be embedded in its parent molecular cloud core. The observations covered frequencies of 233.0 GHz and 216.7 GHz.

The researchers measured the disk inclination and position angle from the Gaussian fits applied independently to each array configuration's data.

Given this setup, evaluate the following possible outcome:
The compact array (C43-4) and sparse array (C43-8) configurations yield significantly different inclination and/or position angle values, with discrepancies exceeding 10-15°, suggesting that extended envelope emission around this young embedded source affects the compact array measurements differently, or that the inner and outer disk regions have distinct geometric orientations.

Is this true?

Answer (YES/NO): NO